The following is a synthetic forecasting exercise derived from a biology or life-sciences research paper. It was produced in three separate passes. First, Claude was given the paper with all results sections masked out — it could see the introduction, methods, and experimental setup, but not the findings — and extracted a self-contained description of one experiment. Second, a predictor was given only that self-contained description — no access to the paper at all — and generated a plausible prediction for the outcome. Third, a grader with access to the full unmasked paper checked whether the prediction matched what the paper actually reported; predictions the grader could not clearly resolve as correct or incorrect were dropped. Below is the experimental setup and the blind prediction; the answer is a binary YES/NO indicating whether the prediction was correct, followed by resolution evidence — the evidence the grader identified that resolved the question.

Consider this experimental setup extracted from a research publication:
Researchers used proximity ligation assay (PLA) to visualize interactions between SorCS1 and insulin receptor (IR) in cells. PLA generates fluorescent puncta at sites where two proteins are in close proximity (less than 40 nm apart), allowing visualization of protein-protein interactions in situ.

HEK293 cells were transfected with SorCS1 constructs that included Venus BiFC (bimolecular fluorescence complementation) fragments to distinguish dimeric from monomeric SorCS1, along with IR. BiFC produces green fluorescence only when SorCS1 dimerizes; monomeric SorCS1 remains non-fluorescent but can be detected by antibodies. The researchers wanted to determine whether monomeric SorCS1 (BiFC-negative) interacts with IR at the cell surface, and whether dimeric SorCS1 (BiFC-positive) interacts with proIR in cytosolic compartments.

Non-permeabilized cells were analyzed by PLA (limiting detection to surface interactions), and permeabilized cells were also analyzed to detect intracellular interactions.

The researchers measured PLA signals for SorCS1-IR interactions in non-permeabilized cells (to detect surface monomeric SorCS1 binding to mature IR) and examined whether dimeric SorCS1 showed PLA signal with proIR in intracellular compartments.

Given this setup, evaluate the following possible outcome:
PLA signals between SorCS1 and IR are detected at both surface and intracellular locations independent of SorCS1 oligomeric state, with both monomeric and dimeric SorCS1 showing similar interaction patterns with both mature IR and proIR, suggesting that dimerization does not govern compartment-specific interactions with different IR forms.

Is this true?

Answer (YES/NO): NO